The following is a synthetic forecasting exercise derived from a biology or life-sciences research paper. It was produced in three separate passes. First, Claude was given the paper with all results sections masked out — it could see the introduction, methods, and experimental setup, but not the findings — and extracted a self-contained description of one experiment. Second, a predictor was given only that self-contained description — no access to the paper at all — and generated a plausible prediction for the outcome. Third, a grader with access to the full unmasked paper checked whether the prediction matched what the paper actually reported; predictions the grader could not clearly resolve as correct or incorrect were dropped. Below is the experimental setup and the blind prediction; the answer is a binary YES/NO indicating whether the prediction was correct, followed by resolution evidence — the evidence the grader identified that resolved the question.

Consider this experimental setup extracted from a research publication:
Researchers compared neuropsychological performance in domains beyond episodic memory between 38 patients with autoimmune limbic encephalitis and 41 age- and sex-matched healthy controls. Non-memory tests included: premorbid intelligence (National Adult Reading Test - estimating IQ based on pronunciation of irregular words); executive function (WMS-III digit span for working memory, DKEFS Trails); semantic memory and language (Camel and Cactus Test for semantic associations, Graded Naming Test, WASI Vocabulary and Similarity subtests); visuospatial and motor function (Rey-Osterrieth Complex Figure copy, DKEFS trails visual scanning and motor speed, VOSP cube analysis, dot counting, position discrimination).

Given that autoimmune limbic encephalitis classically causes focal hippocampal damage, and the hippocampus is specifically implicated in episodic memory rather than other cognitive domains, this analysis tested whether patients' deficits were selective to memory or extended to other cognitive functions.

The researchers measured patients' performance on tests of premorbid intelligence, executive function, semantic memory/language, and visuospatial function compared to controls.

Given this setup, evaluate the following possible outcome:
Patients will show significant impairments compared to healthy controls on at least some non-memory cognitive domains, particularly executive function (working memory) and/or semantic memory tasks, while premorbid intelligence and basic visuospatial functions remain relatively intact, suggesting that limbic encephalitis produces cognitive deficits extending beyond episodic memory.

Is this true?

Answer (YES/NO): NO